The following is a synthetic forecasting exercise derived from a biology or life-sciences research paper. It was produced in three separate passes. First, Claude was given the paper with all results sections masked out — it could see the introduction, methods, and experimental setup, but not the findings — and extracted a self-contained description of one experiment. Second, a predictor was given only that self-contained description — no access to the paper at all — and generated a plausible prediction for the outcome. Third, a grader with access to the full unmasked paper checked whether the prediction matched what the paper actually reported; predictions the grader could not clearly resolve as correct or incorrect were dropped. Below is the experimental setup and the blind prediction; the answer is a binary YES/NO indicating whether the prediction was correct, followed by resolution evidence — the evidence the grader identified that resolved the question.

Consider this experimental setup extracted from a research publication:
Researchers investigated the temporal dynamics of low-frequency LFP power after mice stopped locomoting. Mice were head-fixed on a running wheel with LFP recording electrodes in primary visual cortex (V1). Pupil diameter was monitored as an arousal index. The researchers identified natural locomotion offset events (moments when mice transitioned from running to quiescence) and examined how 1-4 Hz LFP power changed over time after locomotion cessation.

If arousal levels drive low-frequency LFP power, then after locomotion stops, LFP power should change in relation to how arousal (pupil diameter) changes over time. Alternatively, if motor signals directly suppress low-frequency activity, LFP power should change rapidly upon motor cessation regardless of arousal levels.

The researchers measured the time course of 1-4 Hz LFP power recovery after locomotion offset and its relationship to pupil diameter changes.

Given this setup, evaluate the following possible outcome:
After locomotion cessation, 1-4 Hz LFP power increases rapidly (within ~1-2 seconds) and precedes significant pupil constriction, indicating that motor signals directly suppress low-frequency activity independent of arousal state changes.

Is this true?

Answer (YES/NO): NO